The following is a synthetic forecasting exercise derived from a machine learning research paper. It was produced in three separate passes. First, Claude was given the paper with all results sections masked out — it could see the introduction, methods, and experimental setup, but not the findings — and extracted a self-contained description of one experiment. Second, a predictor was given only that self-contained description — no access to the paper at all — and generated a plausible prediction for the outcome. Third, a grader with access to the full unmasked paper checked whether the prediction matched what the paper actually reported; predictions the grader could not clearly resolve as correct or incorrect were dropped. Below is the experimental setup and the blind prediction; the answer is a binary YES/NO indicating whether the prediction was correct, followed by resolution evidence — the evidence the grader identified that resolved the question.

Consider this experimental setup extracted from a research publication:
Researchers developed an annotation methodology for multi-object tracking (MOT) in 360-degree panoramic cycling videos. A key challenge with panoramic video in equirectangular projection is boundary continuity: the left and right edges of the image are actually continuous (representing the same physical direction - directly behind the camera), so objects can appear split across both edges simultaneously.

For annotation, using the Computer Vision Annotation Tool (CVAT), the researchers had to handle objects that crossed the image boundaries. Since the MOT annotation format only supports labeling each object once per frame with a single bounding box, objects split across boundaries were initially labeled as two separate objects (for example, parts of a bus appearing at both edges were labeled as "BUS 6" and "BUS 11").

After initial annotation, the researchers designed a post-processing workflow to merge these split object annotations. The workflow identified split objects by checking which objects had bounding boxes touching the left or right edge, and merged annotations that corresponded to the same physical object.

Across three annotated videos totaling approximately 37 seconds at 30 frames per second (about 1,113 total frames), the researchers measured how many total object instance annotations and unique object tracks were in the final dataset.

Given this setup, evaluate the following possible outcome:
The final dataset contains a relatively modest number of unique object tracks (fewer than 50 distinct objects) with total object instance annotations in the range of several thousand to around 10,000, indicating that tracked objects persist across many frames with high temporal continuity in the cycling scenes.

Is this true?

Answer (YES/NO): NO